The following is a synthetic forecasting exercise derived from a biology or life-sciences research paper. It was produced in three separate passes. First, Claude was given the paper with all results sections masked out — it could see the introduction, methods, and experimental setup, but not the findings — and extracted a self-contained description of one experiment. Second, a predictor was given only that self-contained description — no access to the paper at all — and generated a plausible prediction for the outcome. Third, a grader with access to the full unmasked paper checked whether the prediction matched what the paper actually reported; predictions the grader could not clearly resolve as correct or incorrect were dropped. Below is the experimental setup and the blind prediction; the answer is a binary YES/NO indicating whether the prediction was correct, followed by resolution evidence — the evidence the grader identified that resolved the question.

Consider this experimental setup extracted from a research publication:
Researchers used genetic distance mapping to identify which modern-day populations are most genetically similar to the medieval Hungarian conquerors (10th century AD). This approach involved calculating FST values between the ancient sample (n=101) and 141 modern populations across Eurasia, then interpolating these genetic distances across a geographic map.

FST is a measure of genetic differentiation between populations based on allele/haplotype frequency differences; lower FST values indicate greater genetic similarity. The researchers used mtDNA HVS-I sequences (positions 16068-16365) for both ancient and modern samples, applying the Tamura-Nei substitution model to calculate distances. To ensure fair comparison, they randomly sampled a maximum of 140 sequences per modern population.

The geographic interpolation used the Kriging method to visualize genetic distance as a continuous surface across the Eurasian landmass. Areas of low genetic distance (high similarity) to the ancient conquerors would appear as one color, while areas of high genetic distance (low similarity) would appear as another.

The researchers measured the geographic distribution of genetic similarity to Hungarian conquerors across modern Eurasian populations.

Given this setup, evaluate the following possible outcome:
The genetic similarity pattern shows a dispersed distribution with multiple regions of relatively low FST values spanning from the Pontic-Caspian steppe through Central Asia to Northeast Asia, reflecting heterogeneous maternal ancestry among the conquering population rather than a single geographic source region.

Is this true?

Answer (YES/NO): NO